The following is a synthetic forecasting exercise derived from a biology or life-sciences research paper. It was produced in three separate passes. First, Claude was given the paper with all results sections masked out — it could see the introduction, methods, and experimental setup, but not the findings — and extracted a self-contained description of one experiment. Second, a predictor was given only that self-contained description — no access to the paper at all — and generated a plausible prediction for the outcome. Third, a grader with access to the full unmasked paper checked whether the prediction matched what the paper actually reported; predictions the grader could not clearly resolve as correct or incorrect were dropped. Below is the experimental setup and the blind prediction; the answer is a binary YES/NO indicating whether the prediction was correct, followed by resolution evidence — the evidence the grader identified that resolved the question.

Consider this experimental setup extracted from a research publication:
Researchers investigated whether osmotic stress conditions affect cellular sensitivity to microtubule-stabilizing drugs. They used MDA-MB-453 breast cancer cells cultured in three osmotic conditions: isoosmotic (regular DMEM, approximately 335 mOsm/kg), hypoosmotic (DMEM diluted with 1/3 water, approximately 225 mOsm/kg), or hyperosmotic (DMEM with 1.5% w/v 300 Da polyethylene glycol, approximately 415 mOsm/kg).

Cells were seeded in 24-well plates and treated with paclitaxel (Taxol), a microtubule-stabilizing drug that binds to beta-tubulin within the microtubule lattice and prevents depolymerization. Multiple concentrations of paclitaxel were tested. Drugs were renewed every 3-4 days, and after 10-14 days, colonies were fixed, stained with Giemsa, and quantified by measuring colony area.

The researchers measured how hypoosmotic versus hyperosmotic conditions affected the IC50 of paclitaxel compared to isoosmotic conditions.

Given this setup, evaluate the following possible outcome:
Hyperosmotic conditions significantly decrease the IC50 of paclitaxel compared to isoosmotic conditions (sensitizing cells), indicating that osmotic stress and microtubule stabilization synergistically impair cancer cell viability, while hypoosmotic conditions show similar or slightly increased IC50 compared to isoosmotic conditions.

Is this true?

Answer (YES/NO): YES